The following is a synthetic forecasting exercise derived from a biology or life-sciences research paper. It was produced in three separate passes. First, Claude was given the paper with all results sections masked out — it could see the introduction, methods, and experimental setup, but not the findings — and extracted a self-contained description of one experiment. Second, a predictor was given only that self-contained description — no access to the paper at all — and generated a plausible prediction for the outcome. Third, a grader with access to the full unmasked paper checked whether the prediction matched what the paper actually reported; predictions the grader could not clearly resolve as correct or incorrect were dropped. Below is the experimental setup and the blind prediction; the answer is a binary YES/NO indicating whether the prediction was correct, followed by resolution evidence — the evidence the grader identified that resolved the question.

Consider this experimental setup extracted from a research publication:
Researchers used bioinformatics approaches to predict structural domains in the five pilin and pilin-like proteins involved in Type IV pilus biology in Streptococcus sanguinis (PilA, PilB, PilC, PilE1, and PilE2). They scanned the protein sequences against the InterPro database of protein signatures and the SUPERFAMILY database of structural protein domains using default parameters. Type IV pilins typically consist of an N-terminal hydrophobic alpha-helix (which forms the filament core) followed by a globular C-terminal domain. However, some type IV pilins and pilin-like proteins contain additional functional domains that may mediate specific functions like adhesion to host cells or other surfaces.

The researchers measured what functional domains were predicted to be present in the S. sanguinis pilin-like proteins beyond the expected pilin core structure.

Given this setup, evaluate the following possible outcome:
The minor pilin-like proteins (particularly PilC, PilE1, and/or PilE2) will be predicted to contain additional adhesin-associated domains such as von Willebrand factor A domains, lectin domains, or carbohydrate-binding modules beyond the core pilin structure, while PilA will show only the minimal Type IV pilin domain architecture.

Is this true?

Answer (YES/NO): NO